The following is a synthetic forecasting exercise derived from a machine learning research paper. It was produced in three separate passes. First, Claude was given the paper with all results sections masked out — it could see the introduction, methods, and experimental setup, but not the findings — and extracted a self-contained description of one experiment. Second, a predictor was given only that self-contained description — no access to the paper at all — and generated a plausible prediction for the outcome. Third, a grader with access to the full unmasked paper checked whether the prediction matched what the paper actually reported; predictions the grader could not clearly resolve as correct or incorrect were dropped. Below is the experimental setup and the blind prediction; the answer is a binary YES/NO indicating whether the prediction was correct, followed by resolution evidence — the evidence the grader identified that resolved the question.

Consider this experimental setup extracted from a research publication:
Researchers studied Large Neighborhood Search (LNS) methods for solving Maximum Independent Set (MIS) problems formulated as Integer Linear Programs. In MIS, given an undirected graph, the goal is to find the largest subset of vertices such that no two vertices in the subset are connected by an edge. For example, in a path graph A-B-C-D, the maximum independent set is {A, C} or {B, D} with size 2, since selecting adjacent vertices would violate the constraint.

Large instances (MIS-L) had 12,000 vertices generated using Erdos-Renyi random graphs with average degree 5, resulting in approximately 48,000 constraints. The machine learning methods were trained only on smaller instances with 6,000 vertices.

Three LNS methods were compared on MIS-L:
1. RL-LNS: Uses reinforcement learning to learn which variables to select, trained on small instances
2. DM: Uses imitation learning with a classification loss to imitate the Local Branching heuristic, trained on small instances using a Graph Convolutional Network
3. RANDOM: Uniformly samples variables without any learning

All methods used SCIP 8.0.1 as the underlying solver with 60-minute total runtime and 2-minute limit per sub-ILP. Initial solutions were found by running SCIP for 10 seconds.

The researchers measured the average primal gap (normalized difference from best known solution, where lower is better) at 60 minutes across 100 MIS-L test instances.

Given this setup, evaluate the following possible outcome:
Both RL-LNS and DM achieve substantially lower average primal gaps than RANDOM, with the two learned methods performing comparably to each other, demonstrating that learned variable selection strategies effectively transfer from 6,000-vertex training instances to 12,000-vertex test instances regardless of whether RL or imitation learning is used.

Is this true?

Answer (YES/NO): NO